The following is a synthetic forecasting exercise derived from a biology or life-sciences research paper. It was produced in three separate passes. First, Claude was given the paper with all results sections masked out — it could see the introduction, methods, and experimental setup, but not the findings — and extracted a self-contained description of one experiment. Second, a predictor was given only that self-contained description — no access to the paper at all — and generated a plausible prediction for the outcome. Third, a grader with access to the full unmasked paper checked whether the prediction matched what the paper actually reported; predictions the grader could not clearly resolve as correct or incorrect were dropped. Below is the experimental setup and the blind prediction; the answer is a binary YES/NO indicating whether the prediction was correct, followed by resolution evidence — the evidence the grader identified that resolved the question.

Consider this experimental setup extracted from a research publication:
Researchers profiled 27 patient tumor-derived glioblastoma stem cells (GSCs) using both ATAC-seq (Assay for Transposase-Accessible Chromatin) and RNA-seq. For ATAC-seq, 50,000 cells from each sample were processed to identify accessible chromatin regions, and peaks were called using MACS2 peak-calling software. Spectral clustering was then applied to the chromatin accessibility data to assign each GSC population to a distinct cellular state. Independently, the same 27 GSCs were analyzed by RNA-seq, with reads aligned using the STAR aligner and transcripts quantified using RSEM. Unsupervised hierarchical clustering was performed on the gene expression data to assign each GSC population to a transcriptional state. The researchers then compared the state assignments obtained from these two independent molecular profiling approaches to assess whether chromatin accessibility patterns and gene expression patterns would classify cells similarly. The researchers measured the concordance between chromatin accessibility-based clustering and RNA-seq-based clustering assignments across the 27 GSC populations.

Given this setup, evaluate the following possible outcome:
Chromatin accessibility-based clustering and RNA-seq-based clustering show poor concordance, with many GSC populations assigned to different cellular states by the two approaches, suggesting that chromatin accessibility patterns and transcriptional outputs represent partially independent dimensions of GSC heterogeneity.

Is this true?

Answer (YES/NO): NO